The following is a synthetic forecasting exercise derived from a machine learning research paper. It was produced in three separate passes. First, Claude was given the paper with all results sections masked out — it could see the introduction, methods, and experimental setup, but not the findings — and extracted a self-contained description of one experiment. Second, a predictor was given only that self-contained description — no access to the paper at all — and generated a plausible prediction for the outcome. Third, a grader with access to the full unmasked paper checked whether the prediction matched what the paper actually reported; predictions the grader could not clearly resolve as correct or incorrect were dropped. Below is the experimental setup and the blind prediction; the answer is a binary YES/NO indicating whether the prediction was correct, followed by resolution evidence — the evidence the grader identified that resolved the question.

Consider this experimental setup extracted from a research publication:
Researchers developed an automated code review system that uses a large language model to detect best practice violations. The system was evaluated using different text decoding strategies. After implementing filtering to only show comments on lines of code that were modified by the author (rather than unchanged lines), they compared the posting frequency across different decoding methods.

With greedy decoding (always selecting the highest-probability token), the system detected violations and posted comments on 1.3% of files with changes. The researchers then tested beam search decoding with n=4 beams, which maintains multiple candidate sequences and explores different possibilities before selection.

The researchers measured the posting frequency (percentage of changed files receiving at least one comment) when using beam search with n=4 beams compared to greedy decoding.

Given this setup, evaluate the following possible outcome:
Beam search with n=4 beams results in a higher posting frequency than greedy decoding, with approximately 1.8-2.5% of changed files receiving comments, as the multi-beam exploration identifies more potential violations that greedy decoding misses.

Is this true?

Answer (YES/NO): NO